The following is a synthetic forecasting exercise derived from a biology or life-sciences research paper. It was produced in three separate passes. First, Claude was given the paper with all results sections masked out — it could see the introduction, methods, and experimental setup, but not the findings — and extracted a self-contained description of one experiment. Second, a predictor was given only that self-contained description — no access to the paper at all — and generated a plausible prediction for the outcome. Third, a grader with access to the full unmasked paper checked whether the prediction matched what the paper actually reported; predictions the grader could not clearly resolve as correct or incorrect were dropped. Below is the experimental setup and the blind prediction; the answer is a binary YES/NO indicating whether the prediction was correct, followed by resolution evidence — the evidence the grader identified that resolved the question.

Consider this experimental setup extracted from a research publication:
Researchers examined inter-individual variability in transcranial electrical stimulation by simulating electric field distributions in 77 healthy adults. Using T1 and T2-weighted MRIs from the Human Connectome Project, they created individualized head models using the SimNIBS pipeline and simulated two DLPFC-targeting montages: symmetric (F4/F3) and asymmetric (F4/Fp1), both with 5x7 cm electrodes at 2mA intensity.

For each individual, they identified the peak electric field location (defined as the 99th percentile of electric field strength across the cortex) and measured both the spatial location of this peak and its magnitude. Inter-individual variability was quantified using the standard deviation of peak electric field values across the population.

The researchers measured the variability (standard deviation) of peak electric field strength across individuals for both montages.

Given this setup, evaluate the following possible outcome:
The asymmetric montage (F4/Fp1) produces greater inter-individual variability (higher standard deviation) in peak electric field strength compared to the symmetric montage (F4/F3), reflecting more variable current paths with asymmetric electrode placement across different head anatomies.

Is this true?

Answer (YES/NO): NO